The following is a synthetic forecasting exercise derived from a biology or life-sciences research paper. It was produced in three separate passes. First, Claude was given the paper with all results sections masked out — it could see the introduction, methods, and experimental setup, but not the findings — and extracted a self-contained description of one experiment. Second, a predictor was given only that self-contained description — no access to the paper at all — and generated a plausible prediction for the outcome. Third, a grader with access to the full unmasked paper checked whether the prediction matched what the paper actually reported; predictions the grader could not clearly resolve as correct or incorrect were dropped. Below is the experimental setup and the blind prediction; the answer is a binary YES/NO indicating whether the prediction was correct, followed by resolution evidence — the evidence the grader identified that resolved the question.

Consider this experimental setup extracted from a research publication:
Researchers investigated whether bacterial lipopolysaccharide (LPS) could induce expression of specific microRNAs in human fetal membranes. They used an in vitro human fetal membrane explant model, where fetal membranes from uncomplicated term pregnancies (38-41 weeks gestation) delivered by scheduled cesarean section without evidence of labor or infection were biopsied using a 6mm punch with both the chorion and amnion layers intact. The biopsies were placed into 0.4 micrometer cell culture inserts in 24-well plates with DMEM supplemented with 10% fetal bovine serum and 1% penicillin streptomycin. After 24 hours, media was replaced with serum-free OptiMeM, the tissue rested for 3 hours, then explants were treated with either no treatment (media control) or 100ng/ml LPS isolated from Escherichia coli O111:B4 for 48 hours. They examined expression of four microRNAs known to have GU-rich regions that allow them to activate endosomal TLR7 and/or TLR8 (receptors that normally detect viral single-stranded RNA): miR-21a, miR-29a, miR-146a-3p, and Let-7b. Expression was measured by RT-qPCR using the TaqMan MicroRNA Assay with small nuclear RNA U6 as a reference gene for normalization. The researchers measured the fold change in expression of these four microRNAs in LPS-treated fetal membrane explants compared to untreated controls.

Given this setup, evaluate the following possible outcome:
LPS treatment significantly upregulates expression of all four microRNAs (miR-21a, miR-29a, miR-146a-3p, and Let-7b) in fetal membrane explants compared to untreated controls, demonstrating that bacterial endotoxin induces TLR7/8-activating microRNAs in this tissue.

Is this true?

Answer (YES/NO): NO